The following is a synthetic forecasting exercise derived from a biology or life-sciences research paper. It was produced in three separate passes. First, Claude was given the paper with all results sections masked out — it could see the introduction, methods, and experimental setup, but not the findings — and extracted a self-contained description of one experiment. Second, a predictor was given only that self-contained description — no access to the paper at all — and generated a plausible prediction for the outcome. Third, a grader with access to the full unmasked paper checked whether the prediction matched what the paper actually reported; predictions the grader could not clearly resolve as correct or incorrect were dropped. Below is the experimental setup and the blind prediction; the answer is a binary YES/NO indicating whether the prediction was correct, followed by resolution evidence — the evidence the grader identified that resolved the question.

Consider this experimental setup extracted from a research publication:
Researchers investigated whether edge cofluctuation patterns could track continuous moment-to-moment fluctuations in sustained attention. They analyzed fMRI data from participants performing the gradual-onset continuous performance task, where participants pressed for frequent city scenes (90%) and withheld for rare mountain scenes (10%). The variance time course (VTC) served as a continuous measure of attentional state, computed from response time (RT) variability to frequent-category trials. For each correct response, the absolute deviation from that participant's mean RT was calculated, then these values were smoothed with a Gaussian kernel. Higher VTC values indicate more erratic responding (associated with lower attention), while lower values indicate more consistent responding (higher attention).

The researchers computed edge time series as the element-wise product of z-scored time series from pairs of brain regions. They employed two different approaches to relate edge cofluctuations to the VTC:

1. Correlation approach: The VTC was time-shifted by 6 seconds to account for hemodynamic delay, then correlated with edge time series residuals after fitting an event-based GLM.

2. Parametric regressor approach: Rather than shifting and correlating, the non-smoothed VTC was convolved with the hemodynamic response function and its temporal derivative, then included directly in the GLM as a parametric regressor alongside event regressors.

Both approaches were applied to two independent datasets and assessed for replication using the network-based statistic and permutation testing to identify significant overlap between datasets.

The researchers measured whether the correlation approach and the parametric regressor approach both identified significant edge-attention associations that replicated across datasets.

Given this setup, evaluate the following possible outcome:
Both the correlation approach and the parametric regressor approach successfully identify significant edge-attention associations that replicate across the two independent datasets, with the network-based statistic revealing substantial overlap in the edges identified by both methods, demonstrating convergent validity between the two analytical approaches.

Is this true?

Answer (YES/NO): NO